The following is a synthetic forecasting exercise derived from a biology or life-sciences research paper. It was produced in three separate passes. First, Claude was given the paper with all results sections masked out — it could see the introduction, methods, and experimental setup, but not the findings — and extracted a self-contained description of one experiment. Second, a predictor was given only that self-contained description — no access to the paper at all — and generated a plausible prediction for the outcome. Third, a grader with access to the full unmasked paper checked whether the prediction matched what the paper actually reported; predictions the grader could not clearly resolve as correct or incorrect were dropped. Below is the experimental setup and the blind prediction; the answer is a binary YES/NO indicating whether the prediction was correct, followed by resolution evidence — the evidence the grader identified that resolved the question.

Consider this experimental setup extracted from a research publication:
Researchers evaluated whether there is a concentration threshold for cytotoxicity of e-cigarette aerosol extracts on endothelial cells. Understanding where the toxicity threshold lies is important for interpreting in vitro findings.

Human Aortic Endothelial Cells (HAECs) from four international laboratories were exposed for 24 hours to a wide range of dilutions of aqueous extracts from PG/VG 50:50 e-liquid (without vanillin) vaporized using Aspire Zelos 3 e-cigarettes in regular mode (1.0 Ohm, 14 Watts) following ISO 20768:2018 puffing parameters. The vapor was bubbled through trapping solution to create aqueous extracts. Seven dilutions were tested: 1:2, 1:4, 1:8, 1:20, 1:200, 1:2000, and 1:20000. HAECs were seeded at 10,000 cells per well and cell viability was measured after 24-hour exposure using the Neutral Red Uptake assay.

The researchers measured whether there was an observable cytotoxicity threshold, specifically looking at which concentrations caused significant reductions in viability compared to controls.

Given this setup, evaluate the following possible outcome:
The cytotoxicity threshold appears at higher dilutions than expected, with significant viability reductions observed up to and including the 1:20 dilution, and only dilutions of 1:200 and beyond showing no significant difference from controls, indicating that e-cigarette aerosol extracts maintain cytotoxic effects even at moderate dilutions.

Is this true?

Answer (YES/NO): NO